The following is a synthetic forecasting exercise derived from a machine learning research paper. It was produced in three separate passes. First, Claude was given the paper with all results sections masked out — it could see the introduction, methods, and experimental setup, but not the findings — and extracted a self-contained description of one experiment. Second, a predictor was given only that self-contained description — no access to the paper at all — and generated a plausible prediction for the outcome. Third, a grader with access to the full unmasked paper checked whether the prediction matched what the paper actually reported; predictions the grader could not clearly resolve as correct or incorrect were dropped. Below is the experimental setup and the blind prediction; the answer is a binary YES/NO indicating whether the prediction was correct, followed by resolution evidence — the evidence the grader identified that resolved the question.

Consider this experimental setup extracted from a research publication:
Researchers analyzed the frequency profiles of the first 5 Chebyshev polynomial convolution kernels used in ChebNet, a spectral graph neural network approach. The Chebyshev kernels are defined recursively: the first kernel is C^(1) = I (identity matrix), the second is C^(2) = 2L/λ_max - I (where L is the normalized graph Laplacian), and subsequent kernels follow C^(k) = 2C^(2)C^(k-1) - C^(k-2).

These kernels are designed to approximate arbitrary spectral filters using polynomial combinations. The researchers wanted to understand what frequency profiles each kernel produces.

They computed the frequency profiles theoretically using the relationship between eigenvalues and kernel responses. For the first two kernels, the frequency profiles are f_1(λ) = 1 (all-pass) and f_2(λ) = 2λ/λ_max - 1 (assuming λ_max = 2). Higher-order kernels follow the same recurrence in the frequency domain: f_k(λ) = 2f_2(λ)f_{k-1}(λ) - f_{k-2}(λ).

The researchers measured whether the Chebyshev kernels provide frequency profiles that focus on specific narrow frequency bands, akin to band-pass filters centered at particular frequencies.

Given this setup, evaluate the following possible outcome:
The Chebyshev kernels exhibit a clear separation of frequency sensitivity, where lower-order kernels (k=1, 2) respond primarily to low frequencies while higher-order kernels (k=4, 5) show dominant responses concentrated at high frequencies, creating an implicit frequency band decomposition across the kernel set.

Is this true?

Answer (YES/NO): NO